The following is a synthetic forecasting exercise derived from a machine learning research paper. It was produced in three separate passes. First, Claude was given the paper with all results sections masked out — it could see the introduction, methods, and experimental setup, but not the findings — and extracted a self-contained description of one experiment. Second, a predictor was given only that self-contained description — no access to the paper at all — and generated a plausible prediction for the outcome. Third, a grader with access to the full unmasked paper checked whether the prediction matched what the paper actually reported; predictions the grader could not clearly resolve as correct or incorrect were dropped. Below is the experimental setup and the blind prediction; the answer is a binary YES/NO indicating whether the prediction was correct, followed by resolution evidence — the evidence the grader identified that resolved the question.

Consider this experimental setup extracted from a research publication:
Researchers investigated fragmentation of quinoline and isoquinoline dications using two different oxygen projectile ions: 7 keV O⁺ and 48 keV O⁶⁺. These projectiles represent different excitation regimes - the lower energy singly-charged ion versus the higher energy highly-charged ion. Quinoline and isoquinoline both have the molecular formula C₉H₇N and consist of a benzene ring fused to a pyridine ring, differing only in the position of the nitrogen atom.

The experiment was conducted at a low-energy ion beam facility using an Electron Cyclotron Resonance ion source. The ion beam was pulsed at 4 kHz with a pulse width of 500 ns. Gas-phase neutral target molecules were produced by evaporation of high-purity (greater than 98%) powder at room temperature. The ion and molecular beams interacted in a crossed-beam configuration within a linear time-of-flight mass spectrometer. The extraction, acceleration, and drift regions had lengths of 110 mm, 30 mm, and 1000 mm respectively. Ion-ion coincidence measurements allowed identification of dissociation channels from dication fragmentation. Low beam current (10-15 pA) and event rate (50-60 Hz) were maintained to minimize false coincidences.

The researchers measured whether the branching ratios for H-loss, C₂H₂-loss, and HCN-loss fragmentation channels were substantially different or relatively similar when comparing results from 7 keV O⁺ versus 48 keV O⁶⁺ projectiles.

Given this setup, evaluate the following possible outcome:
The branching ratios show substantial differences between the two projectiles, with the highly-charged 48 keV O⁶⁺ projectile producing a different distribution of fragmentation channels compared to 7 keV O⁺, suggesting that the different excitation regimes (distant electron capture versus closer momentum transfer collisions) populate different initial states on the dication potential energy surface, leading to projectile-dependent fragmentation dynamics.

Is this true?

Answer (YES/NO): YES